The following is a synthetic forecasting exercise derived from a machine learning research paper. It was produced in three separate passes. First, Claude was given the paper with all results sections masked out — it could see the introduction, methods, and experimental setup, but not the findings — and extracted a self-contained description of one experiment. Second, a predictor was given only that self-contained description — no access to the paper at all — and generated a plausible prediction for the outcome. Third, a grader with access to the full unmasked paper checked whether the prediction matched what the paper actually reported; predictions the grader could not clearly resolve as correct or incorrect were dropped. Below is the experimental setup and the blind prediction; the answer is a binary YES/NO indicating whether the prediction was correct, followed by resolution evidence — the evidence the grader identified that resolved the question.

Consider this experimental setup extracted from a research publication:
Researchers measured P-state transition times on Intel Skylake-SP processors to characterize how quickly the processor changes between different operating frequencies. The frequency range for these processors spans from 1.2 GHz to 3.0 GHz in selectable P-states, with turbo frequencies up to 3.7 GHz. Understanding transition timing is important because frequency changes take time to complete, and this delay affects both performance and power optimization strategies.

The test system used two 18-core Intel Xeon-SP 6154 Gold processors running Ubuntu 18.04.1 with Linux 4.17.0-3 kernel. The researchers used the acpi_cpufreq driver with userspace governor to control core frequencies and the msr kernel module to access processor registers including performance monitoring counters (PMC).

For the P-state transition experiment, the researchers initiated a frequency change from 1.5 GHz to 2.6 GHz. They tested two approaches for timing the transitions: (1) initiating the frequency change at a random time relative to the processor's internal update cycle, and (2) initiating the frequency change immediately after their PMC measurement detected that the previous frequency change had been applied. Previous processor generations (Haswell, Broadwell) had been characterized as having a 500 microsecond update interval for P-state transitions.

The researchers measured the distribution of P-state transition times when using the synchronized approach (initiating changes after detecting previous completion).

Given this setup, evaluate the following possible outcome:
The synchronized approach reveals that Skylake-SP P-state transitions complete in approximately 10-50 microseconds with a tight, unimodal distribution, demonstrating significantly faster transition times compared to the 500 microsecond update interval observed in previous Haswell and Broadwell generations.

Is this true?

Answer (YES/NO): NO